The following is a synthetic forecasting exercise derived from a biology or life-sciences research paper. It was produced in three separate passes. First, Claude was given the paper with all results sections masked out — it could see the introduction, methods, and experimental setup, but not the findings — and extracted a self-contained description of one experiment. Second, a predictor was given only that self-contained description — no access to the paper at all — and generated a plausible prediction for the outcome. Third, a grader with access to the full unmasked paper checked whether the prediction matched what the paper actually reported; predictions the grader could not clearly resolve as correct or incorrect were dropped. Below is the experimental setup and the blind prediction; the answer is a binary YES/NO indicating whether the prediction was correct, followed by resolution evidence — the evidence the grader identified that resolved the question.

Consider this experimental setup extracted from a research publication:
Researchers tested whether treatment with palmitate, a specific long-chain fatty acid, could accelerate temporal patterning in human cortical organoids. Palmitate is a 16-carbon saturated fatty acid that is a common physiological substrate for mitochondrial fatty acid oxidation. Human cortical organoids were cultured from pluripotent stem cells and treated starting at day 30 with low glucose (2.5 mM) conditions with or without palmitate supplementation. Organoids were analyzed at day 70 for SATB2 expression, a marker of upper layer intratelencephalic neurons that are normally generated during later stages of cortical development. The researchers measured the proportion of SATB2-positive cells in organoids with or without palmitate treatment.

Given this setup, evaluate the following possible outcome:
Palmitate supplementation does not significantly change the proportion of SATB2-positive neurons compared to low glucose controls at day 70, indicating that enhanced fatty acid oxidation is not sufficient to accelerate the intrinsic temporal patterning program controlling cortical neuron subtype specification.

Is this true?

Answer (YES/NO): NO